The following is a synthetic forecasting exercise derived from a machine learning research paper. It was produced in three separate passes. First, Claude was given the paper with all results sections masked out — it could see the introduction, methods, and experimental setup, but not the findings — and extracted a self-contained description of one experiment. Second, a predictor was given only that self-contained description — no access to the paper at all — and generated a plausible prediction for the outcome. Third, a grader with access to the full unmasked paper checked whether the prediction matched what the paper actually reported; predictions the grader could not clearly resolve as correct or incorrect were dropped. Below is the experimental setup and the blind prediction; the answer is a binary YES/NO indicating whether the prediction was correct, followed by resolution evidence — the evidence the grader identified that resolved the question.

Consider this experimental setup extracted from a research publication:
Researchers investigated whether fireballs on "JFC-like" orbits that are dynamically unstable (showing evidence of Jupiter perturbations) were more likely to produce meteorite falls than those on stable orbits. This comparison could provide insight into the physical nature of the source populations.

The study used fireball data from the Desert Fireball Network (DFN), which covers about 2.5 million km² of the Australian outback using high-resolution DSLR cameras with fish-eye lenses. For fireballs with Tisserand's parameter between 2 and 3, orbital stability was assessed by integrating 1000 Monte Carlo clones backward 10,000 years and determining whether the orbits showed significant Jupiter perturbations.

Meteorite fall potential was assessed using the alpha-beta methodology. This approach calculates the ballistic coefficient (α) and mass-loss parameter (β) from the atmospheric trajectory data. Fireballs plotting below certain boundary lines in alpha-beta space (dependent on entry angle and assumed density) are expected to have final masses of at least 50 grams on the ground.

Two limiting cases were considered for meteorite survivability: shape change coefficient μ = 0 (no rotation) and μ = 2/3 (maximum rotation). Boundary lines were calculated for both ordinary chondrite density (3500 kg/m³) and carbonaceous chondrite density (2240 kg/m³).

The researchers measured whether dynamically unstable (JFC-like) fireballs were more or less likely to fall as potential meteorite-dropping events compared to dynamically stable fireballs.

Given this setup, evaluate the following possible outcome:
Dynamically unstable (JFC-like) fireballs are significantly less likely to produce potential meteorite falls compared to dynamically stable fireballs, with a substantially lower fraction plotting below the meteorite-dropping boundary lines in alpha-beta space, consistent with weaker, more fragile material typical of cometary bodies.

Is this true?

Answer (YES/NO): NO